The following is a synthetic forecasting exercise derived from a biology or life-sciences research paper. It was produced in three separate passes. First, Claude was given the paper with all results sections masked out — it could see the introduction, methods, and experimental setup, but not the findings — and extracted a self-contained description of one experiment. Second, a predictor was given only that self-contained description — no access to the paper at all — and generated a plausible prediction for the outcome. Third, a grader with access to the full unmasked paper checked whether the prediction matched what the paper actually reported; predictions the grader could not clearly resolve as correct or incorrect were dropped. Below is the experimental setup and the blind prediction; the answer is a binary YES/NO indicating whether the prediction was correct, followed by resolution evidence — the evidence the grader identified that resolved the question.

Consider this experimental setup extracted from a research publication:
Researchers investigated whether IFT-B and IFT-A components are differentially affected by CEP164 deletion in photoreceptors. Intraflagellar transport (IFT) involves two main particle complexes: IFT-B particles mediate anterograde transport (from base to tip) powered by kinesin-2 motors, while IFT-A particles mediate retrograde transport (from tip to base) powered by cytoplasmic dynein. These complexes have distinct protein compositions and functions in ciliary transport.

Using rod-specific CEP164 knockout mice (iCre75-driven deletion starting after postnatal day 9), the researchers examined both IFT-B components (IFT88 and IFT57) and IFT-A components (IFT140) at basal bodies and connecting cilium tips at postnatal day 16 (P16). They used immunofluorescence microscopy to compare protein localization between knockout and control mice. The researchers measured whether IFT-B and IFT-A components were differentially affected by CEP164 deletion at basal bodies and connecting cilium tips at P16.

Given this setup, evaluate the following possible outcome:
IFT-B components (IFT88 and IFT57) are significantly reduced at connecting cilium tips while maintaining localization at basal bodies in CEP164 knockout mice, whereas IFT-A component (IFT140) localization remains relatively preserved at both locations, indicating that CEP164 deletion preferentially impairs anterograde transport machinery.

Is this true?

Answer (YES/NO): NO